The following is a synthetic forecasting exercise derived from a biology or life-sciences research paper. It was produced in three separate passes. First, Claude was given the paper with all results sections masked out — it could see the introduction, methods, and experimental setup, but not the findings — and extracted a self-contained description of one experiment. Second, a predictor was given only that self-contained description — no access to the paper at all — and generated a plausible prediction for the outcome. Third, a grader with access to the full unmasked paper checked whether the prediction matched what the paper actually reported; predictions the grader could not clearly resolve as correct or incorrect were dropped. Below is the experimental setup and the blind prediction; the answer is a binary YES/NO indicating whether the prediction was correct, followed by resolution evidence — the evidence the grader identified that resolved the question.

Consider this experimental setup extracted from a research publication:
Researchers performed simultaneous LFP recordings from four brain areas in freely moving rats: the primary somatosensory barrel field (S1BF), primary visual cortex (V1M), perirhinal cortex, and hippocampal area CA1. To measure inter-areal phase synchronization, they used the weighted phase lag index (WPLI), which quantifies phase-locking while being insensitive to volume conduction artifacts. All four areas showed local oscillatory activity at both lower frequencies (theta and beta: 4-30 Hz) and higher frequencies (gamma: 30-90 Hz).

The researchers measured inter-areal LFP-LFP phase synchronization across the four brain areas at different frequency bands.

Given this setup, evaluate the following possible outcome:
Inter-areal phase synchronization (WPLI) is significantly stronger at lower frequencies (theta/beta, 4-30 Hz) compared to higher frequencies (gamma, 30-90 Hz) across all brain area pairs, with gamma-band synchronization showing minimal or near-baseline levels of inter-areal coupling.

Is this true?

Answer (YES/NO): YES